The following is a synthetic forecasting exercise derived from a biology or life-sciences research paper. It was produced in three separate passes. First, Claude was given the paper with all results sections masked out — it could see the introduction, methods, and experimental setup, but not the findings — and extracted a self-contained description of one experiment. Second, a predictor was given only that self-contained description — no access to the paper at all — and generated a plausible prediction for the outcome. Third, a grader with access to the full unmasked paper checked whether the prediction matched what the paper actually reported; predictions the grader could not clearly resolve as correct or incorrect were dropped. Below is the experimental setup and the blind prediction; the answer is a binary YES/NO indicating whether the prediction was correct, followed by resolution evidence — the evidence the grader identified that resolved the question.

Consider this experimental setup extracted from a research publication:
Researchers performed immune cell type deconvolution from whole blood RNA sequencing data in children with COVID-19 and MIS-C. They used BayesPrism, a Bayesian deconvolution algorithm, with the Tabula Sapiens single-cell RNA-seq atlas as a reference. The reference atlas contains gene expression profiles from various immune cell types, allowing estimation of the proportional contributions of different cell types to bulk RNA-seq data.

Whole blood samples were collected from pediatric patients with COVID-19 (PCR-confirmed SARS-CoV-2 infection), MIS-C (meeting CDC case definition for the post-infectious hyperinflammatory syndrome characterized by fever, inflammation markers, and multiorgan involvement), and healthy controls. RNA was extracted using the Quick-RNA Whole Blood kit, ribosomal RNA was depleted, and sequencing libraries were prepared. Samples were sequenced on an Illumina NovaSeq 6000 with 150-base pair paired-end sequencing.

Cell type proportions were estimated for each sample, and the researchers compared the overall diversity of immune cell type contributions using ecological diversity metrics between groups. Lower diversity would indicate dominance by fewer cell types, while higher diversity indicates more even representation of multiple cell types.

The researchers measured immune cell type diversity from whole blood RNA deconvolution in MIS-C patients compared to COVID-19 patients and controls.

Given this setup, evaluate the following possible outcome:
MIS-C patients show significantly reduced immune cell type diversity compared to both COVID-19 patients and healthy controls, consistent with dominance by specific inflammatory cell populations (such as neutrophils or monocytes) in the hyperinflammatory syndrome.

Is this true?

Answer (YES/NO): NO